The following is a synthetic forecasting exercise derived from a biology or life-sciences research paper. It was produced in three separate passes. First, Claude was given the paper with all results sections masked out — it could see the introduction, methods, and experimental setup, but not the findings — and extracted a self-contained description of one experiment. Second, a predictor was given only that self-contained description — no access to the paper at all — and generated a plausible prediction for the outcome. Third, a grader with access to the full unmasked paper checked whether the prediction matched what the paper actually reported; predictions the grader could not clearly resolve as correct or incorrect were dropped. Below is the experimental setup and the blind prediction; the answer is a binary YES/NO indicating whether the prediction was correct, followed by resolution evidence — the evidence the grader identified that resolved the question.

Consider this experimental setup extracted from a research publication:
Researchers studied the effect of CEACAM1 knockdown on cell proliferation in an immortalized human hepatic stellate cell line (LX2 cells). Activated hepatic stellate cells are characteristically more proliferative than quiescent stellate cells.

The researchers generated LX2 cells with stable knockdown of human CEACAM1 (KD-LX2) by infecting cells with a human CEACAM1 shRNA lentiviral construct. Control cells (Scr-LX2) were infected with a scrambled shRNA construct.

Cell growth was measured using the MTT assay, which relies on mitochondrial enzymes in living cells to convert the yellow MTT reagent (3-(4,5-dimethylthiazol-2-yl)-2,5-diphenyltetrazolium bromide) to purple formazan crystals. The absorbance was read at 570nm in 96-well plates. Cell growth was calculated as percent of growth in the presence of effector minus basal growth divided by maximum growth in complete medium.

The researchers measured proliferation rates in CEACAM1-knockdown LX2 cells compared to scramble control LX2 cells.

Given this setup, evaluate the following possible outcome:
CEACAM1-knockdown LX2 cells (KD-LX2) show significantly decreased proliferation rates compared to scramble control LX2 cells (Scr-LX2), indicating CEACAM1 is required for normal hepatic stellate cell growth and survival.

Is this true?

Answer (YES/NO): NO